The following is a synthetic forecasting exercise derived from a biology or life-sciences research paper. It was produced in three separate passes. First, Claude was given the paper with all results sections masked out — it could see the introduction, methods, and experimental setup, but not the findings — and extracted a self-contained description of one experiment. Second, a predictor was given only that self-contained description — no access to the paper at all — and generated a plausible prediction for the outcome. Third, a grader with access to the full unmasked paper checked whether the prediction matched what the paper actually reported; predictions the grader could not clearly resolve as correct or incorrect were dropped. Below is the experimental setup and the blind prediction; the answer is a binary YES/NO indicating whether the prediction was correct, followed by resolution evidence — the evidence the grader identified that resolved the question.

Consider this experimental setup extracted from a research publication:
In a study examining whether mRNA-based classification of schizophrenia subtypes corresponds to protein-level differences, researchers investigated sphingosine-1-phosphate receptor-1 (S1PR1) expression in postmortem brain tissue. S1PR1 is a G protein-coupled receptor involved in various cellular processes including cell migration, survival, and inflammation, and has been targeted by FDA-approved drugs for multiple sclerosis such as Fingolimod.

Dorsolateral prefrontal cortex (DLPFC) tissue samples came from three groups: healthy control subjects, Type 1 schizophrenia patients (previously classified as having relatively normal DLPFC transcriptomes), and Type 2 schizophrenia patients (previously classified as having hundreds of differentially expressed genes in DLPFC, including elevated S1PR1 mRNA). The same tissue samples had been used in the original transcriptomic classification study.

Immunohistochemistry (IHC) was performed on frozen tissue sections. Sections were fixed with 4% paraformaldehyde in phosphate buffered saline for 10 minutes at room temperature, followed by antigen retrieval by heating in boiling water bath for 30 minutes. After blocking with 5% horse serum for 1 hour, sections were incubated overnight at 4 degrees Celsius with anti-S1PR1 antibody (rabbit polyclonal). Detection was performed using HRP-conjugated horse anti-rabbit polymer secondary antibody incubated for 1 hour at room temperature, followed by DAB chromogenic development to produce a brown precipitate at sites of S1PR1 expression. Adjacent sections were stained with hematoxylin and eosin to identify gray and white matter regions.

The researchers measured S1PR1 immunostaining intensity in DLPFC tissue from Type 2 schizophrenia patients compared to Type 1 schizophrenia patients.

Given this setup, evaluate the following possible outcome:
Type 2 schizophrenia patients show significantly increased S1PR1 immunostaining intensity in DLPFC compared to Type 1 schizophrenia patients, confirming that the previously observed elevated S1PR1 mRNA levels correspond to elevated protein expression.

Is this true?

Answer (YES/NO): NO